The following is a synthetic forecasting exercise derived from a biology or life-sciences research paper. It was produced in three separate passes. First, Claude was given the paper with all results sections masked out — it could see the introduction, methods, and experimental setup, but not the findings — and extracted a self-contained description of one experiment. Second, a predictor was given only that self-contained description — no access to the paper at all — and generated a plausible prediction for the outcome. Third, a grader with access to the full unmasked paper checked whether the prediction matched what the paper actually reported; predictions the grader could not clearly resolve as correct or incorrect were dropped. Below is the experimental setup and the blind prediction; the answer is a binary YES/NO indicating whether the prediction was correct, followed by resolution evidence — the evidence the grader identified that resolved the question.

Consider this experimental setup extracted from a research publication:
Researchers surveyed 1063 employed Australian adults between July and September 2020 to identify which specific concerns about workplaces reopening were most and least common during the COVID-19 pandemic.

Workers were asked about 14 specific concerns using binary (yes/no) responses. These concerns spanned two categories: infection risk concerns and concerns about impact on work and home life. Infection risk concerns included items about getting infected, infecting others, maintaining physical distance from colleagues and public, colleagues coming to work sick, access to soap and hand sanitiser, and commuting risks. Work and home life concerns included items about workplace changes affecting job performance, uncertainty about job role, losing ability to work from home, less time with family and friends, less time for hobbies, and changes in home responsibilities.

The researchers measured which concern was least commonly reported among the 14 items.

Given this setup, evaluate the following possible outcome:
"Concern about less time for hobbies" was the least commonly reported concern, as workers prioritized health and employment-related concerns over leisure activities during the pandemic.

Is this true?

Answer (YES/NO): NO